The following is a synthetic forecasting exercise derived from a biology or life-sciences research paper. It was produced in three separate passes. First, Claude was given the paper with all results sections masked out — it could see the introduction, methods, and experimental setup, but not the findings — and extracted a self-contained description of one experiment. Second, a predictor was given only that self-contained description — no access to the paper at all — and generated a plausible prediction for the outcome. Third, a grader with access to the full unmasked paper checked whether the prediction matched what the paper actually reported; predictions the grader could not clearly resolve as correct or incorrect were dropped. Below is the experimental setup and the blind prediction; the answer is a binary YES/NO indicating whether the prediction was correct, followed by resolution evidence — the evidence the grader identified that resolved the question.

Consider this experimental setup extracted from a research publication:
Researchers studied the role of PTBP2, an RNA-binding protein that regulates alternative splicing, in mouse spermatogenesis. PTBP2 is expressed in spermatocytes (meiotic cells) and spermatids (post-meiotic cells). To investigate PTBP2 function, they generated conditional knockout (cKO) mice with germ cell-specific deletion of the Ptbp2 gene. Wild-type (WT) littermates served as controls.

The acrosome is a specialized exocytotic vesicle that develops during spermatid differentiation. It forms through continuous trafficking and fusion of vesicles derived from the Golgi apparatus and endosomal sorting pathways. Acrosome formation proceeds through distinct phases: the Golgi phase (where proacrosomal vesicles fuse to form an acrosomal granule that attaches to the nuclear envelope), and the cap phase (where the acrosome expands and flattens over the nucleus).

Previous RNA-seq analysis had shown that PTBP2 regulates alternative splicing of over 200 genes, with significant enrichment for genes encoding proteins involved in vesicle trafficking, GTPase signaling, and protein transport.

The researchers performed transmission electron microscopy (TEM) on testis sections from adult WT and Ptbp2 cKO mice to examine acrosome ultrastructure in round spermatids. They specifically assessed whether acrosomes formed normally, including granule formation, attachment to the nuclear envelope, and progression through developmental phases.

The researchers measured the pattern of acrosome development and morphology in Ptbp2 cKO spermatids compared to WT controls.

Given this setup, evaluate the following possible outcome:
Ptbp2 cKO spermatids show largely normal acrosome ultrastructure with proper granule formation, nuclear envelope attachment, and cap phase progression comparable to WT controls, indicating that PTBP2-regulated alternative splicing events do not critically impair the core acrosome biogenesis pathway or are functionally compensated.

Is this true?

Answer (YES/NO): NO